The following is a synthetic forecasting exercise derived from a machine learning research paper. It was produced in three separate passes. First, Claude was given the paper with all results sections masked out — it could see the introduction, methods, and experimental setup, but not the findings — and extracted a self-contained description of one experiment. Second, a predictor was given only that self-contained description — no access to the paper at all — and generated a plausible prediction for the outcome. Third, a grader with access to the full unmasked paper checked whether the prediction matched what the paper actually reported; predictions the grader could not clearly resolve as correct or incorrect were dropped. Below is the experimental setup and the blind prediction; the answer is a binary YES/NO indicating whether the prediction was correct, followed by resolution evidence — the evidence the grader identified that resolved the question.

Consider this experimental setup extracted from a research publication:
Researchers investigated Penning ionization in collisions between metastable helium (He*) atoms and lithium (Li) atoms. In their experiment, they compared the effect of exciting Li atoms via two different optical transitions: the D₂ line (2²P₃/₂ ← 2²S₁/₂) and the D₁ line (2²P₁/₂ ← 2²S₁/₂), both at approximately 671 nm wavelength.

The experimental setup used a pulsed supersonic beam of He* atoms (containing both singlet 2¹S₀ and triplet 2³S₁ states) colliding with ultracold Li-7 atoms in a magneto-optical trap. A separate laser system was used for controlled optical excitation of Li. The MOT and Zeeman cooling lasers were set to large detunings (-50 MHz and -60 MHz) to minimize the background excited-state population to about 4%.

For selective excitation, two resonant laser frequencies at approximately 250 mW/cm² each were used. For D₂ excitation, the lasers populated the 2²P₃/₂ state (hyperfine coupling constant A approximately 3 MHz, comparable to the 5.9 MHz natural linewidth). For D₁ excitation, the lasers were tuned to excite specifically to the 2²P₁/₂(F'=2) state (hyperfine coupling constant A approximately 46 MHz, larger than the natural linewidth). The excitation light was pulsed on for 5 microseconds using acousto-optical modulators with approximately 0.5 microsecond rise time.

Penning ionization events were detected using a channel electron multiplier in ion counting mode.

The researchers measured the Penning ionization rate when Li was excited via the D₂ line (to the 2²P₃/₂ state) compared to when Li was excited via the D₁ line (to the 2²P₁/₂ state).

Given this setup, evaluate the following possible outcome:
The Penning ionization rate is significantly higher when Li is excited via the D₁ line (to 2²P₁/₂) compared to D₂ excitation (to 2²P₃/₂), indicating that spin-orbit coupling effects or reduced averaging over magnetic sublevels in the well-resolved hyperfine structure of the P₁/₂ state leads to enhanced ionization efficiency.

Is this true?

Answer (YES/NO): NO